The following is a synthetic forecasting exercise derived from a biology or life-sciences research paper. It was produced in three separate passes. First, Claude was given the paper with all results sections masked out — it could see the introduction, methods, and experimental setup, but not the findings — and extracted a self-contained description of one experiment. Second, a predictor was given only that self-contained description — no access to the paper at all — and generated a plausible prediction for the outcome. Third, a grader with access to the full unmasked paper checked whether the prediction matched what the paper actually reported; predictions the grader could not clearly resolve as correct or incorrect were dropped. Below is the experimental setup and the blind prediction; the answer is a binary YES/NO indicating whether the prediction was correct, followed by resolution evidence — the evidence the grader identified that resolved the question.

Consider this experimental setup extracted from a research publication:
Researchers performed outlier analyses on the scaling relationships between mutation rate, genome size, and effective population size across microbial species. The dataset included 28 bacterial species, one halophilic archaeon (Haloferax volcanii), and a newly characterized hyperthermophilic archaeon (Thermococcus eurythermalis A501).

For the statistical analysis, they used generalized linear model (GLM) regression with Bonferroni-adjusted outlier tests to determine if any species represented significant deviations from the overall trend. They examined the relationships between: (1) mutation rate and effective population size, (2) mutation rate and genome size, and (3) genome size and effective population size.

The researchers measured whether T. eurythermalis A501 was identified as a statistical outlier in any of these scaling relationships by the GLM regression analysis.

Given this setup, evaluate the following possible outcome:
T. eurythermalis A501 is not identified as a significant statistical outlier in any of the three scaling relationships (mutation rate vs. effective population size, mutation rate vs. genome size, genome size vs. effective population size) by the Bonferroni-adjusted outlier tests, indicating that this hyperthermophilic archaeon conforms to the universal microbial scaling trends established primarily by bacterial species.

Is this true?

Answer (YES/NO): YES